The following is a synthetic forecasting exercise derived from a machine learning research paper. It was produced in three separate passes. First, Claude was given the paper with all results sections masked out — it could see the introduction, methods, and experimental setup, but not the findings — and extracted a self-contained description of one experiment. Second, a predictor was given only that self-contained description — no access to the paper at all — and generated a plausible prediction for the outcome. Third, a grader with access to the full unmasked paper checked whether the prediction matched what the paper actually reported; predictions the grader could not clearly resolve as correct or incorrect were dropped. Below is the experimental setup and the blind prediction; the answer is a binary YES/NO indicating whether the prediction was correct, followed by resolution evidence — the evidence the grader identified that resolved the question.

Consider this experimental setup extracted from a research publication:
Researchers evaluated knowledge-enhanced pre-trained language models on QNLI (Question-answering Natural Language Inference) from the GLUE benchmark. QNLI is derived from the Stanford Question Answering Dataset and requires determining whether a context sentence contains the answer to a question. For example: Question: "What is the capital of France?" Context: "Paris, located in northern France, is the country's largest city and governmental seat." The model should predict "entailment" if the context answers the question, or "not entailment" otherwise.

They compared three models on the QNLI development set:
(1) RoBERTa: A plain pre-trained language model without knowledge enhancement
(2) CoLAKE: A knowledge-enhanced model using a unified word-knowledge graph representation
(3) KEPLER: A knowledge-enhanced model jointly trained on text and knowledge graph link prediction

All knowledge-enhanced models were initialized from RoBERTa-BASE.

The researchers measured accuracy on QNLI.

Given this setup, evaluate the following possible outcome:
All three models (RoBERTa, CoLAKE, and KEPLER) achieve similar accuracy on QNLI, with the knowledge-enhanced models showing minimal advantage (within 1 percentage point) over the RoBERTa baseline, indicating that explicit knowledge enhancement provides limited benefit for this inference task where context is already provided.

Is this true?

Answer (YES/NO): NO